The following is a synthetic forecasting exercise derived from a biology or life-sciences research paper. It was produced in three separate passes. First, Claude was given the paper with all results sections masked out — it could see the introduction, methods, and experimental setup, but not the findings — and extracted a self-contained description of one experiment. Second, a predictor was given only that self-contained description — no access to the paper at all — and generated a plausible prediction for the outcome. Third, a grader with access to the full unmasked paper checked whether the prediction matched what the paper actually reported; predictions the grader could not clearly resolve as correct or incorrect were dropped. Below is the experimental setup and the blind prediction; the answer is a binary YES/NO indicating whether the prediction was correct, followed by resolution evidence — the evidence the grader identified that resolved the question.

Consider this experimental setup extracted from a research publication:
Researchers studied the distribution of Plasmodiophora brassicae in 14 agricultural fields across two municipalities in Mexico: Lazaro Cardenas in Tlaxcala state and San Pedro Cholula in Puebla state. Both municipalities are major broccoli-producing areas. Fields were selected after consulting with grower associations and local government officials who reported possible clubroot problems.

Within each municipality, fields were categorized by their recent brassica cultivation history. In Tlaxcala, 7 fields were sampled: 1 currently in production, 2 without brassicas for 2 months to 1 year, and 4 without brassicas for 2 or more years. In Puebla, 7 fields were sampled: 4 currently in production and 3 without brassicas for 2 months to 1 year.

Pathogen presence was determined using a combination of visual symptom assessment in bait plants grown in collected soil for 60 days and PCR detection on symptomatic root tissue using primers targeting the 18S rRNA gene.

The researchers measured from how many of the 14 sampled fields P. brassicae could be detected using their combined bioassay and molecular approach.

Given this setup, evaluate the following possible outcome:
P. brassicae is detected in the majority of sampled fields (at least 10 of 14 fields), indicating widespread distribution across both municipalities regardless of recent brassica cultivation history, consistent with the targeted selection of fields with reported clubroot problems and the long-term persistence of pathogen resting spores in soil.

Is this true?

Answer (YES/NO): NO